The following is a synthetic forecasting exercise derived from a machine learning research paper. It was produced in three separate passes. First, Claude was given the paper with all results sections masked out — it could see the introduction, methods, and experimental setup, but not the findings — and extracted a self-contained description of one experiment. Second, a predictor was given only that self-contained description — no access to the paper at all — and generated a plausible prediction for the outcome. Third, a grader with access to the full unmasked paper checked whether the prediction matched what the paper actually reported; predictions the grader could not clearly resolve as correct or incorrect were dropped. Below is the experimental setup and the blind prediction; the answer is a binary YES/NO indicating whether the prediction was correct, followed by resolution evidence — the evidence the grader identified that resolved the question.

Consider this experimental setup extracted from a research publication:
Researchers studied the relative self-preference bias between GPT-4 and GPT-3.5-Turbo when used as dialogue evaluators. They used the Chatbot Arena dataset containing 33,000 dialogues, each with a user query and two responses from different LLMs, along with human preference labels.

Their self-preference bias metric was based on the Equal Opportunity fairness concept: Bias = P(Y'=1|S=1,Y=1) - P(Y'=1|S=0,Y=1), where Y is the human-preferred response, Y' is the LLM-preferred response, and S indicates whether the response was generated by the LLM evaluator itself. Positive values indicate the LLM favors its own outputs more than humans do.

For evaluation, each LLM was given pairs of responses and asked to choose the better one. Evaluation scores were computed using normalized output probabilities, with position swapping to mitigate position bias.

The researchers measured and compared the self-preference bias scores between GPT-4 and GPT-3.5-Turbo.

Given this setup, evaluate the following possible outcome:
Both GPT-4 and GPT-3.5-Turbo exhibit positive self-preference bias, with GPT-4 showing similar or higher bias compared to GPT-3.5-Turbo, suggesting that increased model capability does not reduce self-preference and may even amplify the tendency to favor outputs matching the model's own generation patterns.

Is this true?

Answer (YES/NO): YES